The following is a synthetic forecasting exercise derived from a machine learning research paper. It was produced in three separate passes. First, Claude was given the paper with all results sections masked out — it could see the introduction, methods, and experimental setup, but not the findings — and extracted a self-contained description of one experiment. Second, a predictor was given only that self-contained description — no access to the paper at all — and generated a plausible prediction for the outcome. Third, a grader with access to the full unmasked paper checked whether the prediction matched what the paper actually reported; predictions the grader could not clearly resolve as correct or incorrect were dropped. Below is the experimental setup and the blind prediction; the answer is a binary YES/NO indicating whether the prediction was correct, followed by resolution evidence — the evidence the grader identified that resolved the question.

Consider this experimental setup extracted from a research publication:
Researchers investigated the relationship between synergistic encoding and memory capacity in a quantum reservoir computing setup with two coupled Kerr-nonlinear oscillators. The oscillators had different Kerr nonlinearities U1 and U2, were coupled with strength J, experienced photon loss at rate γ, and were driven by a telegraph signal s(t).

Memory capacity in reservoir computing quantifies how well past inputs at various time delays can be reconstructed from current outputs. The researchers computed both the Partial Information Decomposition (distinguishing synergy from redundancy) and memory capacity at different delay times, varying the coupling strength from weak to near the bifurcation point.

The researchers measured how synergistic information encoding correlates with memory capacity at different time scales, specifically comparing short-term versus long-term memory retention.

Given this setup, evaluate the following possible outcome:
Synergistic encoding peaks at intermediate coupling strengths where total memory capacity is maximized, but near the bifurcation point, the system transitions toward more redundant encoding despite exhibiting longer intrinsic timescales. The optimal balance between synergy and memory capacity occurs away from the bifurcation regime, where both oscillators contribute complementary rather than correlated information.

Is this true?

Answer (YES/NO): NO